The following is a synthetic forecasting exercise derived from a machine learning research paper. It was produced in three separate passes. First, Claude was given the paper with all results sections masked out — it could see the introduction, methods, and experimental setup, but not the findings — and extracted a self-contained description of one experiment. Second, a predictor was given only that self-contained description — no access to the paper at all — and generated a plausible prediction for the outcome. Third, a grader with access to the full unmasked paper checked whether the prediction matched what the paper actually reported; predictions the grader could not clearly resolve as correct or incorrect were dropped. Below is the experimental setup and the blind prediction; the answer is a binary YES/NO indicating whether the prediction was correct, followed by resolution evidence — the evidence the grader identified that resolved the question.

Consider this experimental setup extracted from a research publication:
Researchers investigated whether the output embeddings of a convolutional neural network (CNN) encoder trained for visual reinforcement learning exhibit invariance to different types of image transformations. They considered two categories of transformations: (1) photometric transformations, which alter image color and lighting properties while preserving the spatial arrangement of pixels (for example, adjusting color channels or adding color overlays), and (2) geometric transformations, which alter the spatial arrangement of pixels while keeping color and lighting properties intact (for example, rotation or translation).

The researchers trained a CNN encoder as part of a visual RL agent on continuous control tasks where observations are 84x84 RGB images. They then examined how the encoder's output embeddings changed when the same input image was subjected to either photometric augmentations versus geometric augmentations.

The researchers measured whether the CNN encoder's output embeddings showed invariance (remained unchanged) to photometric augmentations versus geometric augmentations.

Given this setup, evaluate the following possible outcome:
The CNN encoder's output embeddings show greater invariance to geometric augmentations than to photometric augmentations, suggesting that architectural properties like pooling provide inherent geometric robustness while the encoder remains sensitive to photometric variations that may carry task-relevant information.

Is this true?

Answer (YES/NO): NO